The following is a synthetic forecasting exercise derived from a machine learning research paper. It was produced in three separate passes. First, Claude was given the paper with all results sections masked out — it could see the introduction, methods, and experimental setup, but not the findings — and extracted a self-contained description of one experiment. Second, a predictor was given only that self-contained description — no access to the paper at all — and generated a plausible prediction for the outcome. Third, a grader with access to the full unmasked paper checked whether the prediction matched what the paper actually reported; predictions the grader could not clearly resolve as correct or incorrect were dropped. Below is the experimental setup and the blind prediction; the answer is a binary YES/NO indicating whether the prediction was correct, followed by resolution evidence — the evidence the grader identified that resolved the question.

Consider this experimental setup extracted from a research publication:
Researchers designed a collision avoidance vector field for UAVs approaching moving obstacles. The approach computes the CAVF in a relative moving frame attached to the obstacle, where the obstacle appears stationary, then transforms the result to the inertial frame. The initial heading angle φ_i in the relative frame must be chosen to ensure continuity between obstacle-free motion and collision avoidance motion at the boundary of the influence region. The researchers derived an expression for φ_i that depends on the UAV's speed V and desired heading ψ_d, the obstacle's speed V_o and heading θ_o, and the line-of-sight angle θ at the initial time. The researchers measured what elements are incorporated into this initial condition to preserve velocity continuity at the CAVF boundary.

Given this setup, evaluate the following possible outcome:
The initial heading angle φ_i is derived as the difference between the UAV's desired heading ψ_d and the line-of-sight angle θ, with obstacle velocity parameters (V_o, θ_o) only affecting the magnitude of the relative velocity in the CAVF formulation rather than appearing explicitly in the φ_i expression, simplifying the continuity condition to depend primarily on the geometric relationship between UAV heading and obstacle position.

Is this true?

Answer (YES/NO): NO